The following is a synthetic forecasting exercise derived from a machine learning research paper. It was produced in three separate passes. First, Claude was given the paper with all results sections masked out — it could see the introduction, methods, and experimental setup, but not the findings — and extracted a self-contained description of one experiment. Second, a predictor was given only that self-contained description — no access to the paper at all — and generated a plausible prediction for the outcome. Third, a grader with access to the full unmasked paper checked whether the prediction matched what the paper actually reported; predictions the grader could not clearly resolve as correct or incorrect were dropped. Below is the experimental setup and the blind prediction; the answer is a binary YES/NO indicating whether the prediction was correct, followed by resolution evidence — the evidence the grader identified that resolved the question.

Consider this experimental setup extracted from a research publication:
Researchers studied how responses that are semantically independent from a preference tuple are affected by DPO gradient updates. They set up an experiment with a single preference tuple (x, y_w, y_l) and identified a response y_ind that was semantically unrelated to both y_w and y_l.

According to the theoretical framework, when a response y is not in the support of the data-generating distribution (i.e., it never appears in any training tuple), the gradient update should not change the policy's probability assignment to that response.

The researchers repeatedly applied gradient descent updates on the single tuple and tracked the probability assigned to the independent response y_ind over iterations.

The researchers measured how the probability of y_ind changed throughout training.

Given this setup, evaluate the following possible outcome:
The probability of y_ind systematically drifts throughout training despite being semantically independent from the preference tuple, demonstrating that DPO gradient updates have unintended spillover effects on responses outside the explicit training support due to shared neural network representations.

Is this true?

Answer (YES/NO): NO